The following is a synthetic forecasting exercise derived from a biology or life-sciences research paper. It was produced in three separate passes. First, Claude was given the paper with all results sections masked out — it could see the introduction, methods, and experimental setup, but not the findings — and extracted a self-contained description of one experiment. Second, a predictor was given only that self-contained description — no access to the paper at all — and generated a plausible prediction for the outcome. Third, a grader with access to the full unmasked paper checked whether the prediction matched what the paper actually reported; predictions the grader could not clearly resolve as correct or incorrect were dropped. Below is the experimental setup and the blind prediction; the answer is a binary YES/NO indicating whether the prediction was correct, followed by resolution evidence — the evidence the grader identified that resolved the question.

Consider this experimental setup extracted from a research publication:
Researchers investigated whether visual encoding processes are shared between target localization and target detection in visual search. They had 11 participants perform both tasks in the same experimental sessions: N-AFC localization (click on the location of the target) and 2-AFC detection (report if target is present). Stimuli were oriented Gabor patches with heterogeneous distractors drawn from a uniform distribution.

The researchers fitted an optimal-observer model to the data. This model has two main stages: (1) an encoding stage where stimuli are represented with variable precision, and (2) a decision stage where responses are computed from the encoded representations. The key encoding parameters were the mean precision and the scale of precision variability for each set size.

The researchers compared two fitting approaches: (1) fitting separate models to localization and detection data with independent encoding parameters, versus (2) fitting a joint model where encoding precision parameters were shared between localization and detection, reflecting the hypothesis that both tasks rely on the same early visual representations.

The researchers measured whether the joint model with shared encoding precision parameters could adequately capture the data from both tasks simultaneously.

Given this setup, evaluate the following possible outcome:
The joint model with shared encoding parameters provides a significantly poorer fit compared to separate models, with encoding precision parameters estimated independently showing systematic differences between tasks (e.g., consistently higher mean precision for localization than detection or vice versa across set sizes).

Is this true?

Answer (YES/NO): NO